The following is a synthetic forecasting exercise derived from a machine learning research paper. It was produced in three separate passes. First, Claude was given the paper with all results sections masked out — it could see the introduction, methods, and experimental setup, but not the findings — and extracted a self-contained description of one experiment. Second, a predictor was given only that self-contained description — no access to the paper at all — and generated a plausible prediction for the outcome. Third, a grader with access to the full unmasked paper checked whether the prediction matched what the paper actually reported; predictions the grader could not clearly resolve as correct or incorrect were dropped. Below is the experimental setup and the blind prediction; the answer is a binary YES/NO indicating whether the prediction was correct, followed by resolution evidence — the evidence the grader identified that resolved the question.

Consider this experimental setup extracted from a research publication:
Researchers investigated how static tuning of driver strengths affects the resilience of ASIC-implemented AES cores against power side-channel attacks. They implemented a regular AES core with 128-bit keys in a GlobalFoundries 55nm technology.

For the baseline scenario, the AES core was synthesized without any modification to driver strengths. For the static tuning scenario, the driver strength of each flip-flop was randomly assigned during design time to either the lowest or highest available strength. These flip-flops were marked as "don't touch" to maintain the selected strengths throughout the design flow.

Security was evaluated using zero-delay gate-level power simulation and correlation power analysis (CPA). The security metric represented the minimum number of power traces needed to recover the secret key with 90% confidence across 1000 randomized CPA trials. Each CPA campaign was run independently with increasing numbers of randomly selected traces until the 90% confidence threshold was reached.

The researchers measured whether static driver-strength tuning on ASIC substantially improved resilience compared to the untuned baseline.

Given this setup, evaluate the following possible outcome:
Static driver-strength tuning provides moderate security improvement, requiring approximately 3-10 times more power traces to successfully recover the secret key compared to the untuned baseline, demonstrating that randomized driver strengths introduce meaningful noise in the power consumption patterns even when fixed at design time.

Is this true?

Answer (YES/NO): NO